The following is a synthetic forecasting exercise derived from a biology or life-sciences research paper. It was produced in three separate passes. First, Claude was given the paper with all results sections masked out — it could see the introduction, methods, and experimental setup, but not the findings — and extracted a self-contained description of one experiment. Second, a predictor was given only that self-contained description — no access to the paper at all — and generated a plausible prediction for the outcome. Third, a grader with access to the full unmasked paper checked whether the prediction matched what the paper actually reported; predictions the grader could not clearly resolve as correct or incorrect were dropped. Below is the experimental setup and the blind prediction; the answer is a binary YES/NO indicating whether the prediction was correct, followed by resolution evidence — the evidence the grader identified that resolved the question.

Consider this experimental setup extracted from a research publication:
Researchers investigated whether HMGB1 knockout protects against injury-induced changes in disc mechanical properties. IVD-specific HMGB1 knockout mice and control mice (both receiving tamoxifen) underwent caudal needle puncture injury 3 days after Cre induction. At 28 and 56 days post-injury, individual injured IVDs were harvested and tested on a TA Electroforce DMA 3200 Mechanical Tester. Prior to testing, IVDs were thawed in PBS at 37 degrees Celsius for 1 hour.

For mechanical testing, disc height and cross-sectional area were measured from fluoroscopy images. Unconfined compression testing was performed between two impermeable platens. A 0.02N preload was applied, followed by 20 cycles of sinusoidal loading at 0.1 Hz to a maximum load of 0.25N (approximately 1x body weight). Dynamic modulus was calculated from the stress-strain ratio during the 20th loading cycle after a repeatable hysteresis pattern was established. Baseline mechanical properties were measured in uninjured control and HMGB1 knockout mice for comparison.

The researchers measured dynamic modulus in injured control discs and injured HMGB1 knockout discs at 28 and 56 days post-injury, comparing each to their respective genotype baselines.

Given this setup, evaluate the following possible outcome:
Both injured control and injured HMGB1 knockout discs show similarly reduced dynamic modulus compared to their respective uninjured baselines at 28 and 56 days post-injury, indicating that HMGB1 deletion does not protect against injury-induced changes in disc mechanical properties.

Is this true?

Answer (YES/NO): NO